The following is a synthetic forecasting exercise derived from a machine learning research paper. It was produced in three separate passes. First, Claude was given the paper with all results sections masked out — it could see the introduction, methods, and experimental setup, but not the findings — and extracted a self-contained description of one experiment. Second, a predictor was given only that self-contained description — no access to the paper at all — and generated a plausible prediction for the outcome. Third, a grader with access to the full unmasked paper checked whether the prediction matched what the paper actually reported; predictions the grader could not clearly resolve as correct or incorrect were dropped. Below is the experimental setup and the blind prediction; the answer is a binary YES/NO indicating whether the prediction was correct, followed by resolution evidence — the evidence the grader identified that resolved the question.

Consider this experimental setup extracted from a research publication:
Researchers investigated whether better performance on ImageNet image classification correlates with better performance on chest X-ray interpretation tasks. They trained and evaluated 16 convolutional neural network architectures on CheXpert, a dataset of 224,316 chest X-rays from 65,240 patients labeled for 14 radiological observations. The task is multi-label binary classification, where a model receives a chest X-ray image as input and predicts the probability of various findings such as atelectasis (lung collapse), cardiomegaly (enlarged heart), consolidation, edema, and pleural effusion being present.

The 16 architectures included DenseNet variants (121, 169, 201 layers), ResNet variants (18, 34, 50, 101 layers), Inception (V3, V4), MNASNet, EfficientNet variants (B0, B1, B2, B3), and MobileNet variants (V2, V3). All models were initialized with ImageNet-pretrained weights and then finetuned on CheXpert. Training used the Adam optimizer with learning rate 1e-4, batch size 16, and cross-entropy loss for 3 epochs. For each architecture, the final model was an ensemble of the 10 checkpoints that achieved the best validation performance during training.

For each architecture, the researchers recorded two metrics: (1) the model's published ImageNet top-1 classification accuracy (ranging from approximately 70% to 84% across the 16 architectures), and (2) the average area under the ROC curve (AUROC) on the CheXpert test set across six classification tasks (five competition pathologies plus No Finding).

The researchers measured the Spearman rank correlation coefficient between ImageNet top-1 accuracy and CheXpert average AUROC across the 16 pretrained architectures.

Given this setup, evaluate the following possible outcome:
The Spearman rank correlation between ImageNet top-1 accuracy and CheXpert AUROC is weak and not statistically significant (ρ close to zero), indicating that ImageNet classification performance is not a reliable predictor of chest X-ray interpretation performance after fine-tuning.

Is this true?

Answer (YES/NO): YES